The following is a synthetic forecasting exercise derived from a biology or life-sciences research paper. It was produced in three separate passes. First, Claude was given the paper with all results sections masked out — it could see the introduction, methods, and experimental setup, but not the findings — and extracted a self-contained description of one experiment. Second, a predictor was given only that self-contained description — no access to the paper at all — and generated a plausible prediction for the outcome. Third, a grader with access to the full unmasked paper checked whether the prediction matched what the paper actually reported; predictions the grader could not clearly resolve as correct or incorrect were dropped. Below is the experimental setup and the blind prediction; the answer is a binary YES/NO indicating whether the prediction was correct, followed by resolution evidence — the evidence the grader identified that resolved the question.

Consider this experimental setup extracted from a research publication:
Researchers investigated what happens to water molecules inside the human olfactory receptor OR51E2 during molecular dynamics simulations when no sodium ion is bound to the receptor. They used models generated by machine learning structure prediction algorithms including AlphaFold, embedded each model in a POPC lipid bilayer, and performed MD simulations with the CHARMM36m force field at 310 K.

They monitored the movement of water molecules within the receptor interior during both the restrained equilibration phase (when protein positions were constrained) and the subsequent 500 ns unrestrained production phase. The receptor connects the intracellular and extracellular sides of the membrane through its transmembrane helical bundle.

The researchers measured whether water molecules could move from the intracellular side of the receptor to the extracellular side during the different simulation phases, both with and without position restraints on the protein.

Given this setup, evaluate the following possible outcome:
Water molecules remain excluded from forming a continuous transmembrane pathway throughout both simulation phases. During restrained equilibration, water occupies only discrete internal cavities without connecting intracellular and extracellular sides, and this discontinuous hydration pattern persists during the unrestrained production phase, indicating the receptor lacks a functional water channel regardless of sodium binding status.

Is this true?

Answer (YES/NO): NO